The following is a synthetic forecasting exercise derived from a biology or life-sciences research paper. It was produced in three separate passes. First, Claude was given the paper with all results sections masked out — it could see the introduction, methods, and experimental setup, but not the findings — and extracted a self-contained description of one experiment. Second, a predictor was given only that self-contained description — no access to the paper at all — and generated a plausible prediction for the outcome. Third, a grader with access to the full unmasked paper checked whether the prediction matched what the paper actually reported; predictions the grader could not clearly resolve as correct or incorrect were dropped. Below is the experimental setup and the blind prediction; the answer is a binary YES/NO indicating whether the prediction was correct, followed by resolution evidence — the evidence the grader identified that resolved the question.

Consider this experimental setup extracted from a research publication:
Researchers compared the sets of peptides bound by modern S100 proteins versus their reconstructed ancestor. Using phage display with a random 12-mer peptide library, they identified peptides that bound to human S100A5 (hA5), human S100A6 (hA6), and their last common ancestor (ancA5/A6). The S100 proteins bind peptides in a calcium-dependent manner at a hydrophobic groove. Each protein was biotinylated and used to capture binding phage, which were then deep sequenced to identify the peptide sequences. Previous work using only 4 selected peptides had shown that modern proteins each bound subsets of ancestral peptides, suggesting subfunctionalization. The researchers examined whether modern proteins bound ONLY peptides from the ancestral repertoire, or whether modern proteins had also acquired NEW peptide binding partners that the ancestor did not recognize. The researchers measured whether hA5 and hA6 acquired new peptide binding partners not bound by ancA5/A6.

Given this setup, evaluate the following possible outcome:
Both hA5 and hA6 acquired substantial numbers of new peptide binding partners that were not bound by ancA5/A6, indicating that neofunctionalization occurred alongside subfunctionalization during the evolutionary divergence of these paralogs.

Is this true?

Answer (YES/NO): YES